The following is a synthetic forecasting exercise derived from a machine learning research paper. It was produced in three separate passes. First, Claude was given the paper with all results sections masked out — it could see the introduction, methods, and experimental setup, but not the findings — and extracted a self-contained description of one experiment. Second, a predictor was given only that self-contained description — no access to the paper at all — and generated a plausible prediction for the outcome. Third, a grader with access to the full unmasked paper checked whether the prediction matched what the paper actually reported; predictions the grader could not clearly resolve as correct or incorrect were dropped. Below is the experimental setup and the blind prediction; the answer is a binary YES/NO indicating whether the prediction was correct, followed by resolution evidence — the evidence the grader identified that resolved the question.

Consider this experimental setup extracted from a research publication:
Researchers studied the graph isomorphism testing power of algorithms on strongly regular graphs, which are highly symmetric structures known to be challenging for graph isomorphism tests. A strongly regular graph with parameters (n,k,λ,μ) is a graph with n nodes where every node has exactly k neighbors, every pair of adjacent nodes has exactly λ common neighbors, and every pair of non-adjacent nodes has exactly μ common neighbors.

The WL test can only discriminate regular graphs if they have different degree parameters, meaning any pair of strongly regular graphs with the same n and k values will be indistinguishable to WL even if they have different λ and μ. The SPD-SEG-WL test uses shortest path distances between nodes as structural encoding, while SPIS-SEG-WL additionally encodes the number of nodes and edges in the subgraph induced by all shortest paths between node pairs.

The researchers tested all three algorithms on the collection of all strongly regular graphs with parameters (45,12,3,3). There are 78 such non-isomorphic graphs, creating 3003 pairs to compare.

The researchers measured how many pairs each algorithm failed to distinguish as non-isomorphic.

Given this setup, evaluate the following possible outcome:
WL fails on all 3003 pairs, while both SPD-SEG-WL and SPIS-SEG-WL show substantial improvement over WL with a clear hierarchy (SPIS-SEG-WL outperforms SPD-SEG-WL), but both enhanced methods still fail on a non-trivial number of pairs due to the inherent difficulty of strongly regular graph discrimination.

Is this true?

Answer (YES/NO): NO